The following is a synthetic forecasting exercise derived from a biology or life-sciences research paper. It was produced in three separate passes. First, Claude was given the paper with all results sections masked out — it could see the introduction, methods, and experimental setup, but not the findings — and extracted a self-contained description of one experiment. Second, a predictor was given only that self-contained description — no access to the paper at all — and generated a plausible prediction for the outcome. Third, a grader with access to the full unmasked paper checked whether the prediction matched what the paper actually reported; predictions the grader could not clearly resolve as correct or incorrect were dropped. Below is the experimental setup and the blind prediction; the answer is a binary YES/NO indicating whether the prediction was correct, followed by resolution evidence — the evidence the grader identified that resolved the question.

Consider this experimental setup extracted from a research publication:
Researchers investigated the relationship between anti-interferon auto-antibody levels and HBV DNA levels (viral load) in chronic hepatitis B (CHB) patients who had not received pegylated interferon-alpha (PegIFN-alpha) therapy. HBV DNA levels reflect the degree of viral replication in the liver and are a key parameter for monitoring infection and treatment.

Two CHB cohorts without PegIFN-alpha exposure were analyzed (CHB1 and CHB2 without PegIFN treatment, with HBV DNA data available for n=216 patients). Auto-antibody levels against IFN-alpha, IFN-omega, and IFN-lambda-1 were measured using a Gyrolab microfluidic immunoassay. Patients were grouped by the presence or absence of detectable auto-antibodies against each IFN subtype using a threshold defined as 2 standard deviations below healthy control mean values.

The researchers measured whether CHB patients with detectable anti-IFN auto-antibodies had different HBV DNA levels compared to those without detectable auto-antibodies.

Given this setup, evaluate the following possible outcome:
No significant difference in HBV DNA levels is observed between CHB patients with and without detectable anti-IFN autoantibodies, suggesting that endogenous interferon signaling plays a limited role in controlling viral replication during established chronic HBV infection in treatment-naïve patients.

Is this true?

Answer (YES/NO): YES